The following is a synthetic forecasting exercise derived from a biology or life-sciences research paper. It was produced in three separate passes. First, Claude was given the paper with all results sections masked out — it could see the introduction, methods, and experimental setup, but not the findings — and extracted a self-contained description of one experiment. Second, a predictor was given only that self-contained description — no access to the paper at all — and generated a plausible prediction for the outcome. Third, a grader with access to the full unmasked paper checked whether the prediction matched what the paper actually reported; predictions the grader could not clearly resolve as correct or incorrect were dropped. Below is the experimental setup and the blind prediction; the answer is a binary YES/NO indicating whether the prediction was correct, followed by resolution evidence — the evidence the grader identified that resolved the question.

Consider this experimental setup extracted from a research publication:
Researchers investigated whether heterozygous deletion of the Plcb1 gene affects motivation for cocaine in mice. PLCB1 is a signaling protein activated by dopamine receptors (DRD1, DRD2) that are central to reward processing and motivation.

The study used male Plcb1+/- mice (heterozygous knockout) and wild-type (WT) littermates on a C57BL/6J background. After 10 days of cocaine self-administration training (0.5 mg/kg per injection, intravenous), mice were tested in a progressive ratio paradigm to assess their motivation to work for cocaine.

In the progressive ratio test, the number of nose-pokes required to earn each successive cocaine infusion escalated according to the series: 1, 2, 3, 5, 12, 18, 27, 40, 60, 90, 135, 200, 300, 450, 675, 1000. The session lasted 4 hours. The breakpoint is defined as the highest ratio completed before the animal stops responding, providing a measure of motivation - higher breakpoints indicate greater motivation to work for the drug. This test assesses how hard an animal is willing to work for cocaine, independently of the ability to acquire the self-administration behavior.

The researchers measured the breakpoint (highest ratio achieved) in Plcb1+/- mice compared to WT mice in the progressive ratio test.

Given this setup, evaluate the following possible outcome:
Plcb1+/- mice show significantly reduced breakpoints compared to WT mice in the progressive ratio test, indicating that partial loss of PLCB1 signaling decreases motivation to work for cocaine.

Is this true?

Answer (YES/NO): NO